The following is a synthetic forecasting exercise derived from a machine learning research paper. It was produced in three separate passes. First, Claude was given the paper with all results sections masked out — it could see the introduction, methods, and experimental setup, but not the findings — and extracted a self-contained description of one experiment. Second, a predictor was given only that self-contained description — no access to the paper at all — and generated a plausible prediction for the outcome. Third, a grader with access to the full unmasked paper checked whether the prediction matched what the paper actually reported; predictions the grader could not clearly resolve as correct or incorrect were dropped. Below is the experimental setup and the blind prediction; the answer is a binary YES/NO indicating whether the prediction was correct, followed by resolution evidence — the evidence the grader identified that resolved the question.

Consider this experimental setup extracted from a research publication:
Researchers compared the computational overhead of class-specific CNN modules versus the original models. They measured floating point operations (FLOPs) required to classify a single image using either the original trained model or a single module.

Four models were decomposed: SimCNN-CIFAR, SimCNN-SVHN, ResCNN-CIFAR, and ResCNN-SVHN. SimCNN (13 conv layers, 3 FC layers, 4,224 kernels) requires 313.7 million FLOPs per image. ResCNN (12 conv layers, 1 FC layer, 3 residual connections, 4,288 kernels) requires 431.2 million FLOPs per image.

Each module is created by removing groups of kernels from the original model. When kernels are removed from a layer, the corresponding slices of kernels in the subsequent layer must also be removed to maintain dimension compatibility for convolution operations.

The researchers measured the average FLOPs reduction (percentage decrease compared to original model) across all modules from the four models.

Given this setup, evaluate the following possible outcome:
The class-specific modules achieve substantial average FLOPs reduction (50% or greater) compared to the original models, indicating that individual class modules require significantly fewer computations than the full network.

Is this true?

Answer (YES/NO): YES